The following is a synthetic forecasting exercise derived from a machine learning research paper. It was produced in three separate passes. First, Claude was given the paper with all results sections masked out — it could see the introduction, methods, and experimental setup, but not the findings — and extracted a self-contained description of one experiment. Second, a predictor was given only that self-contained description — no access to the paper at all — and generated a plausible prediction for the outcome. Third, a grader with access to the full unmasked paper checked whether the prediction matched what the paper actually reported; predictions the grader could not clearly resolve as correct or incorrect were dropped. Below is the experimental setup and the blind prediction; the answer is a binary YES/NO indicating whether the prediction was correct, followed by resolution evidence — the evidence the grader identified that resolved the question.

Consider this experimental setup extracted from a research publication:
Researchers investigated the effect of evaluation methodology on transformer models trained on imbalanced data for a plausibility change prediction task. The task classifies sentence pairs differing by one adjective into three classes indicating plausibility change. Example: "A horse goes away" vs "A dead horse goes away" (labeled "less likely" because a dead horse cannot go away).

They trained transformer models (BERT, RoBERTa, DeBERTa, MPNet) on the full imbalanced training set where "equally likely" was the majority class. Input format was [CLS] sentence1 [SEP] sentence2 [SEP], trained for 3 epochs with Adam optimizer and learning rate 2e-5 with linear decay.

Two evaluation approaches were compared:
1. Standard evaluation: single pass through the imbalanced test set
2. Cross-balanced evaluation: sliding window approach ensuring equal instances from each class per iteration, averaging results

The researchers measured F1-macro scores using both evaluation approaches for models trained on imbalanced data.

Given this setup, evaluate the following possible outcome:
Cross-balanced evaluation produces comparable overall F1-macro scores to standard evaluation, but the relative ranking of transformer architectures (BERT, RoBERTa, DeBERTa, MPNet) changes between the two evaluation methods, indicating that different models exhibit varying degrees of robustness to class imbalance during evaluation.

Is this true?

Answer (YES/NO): NO